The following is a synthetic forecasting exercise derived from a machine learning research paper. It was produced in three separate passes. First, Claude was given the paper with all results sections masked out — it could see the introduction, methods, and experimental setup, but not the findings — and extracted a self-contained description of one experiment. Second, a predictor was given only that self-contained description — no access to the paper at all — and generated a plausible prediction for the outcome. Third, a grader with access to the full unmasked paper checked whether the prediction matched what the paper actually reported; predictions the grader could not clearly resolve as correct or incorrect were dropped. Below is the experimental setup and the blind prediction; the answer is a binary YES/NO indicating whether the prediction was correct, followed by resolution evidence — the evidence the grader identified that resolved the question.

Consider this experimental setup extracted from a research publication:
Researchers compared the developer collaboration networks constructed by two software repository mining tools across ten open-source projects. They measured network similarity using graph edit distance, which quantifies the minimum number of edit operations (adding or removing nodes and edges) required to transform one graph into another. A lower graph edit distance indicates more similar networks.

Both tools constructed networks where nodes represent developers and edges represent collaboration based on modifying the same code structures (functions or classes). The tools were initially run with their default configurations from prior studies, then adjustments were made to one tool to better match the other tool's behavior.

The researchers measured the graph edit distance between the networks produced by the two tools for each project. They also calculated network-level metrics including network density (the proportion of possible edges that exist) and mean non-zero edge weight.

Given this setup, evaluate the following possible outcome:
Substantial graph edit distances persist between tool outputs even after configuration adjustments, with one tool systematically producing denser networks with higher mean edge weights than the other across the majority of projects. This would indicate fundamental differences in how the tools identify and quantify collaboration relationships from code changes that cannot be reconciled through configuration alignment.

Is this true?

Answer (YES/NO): NO